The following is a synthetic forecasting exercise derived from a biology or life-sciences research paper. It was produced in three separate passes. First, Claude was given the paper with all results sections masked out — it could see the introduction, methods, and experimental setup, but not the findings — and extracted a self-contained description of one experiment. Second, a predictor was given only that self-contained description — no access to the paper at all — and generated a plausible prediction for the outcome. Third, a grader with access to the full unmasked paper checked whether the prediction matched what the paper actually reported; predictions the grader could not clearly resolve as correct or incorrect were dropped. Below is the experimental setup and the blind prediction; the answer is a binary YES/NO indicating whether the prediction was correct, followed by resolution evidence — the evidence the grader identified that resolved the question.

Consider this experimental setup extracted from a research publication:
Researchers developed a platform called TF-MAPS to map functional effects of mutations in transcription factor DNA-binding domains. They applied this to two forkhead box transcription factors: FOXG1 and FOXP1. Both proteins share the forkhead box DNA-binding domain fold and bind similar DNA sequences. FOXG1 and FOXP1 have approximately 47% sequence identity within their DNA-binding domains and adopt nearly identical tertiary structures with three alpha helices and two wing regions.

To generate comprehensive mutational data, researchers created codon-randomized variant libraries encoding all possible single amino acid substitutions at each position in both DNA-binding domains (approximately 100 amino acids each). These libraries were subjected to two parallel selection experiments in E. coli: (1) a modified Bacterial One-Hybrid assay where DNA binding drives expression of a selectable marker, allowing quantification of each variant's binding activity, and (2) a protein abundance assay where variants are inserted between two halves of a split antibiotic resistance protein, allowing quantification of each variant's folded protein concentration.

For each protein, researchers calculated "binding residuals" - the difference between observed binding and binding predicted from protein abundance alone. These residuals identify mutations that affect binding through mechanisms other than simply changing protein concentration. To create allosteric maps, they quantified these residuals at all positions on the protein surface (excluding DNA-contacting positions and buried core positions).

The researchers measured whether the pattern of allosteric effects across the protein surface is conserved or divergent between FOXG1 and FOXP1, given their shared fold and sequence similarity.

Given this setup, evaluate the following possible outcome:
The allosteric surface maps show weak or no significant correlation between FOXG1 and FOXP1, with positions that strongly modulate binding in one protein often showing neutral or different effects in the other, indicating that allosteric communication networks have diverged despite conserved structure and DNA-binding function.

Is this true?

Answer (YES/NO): YES